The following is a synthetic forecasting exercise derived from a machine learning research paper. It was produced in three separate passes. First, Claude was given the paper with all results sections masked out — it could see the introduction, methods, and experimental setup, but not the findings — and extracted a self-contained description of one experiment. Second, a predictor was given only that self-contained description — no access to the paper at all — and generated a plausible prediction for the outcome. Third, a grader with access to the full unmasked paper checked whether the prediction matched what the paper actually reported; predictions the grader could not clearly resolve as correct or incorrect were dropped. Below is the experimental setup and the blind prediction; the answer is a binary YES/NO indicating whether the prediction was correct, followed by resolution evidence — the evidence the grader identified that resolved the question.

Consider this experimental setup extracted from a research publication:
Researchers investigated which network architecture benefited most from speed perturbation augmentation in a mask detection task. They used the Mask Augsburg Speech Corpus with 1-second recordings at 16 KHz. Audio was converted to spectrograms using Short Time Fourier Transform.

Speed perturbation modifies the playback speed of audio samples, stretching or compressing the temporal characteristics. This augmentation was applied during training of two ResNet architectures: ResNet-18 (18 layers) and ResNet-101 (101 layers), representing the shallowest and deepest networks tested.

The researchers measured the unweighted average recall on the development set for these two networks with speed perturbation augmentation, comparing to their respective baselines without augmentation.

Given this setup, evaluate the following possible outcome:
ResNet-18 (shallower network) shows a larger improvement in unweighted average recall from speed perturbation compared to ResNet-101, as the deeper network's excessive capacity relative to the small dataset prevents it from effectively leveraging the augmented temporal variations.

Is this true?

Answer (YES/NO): YES